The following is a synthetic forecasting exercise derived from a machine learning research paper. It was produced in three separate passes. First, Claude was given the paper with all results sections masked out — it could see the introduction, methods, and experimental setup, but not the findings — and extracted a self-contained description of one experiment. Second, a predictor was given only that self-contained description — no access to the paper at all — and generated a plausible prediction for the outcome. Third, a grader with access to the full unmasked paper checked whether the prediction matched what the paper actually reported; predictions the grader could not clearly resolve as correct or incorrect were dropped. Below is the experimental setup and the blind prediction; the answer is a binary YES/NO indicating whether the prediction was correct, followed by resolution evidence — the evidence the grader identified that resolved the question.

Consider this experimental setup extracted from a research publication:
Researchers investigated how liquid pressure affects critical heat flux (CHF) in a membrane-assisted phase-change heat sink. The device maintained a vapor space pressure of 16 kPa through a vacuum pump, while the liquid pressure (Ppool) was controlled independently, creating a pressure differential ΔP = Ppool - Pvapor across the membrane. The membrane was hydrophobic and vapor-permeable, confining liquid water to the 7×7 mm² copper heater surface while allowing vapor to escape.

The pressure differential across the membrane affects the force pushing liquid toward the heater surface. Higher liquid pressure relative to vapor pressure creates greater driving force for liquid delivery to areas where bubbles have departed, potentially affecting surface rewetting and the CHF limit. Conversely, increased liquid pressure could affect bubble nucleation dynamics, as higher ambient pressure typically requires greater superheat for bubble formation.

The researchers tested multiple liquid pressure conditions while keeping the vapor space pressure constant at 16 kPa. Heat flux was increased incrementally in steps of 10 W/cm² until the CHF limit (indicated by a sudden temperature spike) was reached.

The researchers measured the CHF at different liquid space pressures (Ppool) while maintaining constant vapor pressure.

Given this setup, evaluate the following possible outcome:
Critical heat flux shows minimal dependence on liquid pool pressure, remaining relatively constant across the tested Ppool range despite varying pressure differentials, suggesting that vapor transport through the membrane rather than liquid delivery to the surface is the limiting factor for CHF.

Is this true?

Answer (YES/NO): NO